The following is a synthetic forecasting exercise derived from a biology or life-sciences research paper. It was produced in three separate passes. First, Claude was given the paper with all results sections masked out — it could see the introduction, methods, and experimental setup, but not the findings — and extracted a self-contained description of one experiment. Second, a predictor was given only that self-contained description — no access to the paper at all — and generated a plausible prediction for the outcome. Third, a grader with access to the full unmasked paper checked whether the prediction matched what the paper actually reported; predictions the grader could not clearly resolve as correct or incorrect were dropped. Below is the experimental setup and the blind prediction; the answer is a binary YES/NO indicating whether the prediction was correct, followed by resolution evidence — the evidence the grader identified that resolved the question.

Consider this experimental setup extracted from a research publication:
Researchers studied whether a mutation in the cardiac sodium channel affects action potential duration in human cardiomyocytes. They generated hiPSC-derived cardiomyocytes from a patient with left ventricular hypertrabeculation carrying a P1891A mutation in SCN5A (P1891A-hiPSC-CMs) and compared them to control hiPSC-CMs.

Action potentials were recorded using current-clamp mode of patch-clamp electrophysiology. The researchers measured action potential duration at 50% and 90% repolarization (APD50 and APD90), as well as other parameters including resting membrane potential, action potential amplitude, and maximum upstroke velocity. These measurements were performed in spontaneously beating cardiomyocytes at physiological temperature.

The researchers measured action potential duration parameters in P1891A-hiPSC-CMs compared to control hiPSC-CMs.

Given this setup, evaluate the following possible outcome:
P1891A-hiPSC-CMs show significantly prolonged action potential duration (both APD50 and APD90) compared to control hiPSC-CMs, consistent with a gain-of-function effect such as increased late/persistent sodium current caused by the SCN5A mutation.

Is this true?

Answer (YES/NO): NO